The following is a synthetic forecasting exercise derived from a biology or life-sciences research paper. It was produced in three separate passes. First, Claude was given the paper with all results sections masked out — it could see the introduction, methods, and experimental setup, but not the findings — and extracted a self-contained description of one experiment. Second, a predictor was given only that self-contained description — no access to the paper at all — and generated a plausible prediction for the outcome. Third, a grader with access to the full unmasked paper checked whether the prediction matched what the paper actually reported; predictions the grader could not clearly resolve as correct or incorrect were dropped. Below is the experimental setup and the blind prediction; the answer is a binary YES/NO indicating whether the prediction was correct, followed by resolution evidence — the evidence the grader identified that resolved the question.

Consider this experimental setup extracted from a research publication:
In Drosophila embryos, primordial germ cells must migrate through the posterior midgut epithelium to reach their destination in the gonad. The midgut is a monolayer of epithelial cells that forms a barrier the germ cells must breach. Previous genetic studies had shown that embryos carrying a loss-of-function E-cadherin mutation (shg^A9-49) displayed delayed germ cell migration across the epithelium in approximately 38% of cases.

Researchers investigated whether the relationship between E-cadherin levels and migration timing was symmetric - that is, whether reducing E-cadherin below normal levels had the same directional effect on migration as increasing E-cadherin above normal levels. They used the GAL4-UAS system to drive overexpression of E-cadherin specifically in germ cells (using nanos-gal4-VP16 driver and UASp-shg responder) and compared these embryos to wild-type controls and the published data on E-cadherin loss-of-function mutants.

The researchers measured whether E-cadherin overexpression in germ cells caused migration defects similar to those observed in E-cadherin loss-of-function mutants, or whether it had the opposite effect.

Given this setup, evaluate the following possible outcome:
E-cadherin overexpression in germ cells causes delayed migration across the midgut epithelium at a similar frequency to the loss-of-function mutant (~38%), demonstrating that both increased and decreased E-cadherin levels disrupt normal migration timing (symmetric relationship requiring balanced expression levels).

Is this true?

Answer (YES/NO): NO